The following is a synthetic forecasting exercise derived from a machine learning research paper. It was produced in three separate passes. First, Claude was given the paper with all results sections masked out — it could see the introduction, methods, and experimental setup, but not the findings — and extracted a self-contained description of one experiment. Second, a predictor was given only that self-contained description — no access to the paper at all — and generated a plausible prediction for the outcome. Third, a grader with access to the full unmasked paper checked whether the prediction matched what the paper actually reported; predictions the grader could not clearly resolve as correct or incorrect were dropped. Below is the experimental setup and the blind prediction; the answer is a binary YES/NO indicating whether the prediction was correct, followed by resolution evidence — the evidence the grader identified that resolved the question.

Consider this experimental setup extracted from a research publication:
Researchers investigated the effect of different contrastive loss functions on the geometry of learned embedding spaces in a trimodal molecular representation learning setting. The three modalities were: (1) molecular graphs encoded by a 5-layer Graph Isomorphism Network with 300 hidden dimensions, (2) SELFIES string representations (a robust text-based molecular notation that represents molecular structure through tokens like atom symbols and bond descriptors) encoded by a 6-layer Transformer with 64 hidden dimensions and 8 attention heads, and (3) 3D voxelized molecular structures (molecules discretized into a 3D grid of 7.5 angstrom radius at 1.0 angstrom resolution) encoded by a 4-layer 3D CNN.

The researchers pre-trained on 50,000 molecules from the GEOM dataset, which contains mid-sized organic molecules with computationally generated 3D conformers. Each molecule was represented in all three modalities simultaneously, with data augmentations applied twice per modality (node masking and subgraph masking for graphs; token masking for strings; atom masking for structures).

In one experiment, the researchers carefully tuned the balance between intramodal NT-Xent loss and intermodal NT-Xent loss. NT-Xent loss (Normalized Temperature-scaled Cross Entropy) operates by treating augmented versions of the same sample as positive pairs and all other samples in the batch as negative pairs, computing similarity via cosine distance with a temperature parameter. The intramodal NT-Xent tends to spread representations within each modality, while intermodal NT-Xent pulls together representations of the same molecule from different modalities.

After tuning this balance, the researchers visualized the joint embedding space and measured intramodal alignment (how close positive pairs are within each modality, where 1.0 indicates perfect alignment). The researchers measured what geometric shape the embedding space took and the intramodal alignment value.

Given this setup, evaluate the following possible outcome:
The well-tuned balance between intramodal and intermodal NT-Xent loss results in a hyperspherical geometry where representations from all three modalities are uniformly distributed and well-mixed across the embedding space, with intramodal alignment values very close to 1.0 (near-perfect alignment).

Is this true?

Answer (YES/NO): NO